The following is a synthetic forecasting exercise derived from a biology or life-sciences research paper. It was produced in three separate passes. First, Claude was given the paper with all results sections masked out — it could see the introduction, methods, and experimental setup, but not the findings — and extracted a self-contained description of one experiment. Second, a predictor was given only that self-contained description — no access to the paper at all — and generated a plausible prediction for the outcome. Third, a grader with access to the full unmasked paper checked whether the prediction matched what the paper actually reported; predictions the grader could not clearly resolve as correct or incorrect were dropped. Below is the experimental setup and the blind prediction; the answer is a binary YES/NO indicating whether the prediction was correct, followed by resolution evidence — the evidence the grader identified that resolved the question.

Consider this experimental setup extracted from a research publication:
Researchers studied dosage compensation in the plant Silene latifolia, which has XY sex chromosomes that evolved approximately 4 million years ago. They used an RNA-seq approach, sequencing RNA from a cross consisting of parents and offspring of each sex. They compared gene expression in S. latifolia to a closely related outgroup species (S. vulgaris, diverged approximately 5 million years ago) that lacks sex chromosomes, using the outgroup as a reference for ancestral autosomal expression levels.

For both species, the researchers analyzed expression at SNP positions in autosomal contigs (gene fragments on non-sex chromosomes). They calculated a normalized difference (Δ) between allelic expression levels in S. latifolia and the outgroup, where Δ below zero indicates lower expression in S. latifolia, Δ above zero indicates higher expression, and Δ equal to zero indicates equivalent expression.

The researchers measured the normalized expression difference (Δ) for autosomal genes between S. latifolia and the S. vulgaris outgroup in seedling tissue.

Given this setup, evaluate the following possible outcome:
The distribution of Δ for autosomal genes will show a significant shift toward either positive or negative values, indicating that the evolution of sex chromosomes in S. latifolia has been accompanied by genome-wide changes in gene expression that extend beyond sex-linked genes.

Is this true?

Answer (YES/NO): NO